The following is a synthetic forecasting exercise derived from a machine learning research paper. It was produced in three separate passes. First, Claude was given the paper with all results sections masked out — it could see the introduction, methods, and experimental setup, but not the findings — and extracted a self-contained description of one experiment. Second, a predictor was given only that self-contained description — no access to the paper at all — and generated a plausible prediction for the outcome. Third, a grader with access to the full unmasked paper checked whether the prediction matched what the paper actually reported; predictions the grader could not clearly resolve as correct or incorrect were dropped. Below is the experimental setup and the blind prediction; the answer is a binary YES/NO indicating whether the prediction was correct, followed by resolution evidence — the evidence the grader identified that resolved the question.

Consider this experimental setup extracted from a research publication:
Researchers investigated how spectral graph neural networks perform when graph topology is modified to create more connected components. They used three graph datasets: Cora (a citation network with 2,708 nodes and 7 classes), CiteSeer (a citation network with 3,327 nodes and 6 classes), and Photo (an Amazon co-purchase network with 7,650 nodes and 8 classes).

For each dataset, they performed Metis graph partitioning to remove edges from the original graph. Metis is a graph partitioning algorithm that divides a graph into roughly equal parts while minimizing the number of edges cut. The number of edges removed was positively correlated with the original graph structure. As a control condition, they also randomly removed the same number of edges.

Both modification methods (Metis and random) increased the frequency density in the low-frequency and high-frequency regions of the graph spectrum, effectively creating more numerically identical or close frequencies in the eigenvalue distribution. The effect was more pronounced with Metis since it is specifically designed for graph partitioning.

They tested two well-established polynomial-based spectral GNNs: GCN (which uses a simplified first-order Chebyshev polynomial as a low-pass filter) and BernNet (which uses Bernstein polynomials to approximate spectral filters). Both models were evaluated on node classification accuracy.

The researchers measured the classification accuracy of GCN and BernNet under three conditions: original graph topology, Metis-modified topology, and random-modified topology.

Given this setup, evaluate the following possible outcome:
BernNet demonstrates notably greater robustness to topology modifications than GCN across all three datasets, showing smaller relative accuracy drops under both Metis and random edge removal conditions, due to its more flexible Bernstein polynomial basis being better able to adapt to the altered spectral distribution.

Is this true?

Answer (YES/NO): NO